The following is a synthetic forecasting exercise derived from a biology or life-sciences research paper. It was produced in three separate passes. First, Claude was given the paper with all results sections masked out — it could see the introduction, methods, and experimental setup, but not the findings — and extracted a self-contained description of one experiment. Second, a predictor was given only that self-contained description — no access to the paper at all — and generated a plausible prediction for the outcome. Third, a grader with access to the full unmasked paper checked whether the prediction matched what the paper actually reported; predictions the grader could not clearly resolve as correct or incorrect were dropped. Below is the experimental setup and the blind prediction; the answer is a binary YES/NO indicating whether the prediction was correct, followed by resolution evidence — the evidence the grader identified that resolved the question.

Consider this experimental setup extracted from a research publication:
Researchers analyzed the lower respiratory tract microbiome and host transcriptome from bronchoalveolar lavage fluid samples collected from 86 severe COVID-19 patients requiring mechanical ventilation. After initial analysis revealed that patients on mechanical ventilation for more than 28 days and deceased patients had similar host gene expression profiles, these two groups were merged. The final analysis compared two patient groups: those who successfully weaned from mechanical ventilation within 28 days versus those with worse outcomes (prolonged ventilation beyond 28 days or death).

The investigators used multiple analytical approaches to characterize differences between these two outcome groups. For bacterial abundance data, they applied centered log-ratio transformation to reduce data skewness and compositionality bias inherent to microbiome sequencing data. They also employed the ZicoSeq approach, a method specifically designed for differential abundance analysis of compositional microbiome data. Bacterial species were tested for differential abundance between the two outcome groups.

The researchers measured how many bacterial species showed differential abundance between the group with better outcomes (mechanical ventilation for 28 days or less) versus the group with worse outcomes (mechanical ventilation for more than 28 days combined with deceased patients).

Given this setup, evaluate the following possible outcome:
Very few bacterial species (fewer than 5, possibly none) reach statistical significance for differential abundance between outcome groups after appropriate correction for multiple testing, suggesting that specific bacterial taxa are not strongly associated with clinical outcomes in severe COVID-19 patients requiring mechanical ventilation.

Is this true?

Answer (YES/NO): NO